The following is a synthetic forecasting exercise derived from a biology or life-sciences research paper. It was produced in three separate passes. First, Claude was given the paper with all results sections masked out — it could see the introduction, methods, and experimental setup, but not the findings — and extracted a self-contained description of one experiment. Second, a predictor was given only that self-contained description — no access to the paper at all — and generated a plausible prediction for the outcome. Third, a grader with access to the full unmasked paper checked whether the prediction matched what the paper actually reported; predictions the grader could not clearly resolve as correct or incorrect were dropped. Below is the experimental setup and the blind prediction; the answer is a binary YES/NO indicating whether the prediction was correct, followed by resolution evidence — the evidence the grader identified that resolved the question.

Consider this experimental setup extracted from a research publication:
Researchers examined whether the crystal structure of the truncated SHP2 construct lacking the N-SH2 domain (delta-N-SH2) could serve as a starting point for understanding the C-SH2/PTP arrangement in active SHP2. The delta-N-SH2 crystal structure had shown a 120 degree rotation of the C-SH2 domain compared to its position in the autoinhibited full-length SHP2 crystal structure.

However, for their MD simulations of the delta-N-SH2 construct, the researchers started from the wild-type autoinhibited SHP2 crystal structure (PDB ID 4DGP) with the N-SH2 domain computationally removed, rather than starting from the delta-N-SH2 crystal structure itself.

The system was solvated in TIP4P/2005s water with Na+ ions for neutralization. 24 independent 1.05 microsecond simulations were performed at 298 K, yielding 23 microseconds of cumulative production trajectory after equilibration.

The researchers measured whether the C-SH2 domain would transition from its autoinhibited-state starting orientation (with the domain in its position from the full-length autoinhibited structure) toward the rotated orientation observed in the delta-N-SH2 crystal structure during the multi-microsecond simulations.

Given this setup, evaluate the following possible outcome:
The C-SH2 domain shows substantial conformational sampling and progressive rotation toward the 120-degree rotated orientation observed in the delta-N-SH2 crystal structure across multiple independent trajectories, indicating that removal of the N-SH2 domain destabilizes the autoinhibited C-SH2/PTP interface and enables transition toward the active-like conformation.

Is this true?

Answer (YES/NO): YES